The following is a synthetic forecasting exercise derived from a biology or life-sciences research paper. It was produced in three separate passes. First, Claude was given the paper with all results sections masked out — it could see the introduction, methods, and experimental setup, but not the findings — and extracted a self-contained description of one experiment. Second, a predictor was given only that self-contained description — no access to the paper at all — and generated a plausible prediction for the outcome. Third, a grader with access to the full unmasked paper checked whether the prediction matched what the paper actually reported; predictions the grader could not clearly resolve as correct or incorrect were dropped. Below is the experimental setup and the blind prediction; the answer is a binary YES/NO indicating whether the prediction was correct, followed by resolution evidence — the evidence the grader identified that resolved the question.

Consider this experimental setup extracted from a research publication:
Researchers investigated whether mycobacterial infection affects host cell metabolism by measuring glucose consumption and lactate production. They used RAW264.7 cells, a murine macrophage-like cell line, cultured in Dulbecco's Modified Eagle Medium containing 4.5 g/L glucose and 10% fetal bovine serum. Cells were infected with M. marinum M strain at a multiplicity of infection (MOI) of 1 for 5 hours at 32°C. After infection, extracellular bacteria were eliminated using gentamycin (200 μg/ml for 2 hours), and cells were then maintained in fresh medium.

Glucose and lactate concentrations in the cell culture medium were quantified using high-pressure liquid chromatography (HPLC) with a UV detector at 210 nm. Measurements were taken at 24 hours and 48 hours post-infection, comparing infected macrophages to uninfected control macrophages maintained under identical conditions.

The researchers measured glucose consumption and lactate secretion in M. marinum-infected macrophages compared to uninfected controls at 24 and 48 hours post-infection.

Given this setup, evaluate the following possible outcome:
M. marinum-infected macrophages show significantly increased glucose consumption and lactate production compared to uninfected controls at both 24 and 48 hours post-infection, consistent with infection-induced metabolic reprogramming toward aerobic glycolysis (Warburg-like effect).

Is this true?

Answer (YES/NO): YES